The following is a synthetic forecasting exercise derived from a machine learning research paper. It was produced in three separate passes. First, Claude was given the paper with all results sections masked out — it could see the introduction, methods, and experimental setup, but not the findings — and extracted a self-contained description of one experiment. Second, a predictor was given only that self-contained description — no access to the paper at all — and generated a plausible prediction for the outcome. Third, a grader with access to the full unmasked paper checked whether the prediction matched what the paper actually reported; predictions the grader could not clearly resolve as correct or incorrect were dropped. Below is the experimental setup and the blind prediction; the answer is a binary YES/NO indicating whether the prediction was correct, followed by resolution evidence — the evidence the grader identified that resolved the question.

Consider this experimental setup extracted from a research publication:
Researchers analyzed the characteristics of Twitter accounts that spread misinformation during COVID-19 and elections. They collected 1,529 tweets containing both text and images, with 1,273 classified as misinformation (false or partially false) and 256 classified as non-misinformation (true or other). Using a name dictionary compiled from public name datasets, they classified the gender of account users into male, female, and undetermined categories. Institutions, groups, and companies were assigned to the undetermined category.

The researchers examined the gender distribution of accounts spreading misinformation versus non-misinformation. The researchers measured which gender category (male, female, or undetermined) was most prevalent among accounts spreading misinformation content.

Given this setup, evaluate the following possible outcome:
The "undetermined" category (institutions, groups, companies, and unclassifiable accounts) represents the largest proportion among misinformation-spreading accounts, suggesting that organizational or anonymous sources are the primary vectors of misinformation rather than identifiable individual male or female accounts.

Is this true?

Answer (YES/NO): YES